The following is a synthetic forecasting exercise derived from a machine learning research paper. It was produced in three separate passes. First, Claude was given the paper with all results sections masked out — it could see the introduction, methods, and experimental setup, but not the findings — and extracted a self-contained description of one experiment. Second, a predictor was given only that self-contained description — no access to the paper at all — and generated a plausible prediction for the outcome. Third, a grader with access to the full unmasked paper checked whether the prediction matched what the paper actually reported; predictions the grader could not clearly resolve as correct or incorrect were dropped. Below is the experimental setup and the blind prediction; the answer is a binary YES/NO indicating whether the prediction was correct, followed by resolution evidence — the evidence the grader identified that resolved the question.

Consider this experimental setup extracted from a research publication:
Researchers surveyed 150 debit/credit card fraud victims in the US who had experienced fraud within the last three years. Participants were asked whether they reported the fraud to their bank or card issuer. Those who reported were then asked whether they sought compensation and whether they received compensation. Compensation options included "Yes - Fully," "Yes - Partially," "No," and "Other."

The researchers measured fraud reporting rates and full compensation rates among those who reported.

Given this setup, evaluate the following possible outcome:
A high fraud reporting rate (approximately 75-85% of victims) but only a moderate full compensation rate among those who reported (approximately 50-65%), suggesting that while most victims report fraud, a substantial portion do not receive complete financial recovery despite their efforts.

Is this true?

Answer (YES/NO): NO